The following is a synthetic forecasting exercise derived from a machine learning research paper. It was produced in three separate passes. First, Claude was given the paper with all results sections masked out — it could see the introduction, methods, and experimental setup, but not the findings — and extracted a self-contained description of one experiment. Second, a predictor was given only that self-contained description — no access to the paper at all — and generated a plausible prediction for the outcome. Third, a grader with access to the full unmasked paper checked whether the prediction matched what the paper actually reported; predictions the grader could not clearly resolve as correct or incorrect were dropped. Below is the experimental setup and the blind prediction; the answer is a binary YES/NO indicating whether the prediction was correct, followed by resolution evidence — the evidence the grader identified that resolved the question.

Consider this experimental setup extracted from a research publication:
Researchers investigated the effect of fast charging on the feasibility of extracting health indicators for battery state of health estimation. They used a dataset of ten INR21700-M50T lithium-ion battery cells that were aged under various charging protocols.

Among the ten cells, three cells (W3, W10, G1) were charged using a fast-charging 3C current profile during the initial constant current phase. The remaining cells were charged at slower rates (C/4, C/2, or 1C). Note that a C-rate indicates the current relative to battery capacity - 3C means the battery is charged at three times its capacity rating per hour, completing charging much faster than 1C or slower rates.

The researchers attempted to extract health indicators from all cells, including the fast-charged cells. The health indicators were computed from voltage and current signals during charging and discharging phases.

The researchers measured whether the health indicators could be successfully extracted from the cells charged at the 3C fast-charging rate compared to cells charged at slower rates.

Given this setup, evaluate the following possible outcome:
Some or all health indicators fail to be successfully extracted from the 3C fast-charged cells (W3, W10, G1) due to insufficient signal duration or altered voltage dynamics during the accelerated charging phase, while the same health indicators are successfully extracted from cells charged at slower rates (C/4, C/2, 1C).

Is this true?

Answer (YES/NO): YES